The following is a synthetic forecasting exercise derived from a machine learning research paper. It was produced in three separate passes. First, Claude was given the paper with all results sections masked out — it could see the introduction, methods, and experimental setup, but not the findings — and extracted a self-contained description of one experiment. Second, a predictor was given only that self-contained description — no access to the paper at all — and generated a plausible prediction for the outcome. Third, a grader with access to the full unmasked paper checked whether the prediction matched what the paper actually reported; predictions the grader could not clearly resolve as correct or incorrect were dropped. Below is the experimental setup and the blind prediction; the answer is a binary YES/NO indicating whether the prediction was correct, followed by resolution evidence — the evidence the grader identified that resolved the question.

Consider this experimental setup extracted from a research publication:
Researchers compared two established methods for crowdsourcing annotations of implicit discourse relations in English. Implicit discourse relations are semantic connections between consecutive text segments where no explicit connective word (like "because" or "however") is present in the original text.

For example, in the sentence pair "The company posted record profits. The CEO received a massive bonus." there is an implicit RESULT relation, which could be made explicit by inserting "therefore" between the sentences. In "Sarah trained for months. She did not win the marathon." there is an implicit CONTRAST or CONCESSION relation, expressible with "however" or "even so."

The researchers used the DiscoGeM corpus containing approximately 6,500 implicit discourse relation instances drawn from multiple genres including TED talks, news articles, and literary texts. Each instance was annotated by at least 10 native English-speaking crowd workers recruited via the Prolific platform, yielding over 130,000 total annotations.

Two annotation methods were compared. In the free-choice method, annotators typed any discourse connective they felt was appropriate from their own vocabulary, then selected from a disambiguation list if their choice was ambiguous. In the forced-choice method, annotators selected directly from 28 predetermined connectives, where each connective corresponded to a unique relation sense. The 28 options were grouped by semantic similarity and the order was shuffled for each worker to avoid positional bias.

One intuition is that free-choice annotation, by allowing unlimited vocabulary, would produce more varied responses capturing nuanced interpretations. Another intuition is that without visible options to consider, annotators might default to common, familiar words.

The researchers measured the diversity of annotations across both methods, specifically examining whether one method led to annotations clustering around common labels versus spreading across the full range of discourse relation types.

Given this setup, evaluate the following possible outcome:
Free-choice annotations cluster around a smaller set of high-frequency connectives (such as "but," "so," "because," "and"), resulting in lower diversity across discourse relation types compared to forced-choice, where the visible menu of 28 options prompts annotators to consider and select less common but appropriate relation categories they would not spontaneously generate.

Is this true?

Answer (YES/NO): YES